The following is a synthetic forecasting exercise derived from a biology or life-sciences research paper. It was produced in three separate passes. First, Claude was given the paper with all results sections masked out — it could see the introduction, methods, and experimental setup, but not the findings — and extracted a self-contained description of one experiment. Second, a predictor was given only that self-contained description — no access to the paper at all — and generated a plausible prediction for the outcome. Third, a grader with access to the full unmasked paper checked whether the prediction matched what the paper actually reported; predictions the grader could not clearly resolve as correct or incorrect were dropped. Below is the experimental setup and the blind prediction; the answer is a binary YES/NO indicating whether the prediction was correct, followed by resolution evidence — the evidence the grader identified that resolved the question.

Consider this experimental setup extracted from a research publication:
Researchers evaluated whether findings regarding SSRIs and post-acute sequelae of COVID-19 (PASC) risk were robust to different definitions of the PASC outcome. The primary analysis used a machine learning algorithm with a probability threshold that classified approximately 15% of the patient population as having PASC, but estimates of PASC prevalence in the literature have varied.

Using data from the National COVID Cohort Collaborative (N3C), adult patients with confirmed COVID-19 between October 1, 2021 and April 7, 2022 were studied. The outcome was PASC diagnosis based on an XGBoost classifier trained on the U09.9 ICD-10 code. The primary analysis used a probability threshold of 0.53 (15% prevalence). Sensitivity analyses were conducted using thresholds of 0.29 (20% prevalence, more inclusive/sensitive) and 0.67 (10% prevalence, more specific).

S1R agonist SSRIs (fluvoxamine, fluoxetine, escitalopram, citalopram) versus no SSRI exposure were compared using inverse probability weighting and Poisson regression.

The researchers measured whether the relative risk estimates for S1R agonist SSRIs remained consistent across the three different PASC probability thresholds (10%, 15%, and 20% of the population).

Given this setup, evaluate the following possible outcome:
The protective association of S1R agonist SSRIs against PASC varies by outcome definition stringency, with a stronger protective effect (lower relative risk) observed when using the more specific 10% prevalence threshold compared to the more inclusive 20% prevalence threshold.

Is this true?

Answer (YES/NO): NO